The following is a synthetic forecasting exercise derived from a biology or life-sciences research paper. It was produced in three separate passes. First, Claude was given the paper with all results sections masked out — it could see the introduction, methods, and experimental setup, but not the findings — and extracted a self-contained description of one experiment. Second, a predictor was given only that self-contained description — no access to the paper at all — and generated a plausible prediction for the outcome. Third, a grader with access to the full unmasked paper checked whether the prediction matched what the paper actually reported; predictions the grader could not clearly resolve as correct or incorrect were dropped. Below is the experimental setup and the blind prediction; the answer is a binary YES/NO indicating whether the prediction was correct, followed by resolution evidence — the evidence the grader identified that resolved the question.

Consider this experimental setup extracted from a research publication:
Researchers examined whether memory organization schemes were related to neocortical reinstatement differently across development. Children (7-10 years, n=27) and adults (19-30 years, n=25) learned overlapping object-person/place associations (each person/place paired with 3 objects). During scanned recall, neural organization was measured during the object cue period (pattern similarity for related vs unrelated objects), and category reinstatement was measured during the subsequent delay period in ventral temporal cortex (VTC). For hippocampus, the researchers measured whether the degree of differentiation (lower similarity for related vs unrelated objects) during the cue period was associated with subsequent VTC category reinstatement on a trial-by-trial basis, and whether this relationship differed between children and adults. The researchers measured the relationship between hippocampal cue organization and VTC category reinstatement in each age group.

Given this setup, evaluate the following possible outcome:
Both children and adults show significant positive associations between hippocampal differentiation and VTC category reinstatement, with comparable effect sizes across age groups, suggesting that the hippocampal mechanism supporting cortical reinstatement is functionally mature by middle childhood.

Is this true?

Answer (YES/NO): NO